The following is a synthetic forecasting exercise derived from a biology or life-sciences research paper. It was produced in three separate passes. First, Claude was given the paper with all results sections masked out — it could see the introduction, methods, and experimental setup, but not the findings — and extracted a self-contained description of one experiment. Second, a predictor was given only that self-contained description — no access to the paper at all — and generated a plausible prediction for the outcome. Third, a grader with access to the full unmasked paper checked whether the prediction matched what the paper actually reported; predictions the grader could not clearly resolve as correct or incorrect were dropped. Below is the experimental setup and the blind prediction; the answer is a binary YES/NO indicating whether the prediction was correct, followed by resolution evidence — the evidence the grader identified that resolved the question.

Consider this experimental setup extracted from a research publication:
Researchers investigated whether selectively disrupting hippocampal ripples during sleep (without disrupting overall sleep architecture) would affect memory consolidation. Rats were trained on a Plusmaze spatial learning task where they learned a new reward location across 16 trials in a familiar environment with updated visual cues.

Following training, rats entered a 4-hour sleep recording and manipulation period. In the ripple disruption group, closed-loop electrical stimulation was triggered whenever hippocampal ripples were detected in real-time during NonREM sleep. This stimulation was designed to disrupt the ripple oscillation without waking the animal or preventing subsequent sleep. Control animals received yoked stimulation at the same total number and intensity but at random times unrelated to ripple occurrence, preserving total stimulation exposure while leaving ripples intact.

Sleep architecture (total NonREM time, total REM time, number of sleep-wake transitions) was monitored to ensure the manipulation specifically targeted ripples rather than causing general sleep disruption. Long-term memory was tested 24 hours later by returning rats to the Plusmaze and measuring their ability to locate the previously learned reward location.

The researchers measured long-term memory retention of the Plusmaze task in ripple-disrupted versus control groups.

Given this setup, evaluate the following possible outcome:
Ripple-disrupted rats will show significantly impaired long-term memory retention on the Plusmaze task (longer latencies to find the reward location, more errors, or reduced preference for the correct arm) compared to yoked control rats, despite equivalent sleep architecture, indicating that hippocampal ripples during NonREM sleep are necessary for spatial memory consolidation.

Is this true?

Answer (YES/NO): YES